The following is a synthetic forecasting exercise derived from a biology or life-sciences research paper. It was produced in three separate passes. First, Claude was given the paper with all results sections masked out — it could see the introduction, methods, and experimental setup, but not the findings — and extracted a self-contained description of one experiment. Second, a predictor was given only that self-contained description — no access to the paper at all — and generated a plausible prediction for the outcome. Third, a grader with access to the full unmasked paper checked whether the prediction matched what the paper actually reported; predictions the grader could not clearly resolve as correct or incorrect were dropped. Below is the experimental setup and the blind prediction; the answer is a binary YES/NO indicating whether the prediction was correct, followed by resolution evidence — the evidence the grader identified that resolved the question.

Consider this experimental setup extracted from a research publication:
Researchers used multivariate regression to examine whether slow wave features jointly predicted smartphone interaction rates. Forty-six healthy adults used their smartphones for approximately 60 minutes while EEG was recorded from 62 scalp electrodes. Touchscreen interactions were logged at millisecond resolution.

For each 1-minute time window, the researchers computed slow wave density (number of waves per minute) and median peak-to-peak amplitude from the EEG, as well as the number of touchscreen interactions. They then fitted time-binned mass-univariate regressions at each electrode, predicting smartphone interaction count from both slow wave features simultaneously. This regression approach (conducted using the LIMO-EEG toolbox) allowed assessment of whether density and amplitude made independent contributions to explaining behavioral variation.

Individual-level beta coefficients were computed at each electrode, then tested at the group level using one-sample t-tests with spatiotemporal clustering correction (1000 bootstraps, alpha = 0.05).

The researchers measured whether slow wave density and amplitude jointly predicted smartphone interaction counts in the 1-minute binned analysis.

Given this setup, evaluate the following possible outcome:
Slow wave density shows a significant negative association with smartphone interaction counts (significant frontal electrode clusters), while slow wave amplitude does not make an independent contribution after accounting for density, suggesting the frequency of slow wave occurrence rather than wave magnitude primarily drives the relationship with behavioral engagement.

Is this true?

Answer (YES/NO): YES